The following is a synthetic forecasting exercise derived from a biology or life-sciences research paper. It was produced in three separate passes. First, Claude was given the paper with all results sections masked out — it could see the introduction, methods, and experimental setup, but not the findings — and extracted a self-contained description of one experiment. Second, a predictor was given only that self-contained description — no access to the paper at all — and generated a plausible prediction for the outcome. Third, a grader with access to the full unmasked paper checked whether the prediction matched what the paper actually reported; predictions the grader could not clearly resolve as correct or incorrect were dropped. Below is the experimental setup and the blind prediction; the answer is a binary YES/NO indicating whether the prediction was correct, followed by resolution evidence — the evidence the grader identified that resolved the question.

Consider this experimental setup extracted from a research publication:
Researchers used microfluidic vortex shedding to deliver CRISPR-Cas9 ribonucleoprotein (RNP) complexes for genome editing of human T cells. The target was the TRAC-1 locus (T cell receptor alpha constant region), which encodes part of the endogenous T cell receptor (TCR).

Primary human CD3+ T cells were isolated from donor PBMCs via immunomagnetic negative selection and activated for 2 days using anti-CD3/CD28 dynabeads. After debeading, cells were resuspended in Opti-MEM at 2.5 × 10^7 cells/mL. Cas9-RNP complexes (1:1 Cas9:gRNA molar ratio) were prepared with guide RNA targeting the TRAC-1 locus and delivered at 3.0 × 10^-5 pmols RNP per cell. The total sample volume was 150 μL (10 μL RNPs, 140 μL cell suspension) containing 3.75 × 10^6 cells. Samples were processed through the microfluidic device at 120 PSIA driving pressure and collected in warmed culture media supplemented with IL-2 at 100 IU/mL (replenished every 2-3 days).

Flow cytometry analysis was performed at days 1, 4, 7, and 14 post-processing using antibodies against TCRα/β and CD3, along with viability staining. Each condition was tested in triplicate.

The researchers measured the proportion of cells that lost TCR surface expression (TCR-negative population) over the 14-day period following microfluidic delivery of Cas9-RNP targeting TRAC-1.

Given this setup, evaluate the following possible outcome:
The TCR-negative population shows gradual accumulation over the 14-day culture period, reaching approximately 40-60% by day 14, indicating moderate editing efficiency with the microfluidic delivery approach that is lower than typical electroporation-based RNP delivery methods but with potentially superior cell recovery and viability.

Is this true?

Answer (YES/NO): NO